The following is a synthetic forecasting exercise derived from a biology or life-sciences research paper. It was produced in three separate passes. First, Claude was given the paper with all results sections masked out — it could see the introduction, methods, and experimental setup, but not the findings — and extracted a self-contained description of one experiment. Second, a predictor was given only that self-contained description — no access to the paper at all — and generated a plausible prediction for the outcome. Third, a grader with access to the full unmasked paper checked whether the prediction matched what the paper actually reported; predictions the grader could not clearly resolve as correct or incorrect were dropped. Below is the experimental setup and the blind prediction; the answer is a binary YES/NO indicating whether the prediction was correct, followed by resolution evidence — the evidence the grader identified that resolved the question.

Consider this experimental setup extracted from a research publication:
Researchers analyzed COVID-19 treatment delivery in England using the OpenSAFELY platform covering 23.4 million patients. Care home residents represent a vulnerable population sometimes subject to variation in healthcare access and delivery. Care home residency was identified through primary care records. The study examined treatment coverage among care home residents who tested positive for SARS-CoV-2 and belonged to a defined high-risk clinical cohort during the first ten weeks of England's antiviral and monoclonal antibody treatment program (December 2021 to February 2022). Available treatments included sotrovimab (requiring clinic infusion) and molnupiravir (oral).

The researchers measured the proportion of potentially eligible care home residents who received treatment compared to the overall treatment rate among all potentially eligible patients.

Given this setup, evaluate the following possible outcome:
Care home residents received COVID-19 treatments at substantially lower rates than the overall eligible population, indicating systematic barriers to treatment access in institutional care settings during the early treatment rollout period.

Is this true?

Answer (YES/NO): YES